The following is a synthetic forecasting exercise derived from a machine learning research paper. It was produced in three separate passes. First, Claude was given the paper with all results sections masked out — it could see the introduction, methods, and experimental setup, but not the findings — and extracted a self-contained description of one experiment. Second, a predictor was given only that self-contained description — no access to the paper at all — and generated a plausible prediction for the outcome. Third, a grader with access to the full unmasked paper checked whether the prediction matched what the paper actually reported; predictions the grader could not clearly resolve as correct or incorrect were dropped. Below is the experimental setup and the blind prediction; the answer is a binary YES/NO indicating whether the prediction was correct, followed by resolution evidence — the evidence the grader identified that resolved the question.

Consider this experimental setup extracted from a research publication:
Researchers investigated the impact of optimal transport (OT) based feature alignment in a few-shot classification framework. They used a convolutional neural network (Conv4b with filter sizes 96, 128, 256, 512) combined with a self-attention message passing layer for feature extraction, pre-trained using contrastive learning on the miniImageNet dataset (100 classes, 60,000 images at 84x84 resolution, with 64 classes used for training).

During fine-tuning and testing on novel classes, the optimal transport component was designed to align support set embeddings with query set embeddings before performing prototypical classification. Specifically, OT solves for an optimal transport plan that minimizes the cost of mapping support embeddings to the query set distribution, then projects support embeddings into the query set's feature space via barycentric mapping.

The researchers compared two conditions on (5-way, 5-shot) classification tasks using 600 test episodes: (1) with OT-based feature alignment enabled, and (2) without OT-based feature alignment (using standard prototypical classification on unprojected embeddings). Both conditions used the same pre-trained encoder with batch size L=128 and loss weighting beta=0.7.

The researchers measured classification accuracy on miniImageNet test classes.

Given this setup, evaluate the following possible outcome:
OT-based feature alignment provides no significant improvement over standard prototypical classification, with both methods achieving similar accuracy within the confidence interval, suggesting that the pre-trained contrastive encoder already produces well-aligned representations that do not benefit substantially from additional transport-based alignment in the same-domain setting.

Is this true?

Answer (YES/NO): NO